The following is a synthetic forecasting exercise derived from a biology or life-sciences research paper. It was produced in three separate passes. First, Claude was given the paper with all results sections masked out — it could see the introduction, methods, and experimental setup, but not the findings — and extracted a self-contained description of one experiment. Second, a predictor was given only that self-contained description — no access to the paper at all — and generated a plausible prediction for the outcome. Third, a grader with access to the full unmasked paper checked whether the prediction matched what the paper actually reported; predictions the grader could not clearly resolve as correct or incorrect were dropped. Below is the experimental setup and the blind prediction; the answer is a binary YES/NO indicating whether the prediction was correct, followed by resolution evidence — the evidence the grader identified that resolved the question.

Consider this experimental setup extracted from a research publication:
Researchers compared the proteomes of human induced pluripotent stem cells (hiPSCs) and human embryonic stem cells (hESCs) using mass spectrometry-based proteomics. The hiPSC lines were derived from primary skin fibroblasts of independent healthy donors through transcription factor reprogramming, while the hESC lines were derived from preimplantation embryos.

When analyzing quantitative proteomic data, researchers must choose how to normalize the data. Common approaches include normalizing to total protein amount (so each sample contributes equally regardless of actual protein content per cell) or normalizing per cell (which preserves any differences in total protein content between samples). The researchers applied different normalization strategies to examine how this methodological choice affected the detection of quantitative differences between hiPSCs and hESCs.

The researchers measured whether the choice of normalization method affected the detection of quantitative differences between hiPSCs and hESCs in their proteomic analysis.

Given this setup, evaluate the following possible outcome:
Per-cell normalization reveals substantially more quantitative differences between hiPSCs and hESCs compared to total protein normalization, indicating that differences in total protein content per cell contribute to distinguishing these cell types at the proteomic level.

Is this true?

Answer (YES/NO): YES